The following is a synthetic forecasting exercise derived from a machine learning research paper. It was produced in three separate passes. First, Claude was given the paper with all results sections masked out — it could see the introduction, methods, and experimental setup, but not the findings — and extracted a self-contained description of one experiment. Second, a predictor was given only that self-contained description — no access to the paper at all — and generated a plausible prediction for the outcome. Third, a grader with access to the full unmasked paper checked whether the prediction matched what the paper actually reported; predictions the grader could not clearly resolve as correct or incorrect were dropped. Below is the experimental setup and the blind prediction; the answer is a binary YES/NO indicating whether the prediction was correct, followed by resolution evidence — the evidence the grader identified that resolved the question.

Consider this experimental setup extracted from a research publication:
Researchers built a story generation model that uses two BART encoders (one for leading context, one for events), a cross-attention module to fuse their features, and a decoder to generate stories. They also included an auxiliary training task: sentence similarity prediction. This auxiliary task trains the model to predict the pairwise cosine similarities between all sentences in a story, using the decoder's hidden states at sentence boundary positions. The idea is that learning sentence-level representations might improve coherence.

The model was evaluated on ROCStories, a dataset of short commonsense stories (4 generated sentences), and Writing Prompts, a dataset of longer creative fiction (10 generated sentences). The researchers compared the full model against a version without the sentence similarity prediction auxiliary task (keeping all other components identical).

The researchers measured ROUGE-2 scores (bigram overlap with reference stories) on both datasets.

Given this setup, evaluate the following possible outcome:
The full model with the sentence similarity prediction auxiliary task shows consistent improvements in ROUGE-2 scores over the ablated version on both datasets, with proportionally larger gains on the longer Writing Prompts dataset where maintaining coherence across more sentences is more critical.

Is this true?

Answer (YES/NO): YES